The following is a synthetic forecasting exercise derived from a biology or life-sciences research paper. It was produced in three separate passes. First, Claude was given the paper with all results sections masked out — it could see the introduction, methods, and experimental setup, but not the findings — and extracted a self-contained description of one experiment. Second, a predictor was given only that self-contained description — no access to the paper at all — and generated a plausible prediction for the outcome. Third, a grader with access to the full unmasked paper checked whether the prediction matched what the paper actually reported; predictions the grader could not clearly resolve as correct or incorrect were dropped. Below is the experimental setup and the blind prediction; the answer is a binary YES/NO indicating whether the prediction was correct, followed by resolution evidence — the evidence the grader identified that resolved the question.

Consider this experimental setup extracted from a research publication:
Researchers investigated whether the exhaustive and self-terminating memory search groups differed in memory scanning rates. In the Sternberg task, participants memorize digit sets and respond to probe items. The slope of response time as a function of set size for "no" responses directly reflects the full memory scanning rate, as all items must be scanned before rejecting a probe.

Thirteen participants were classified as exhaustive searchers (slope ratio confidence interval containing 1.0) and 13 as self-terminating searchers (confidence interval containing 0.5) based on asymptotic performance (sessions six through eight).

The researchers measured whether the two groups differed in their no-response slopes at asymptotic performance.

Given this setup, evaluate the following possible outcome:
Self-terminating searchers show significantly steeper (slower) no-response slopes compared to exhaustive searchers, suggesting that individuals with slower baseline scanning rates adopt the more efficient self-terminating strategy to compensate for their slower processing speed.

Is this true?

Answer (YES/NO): NO